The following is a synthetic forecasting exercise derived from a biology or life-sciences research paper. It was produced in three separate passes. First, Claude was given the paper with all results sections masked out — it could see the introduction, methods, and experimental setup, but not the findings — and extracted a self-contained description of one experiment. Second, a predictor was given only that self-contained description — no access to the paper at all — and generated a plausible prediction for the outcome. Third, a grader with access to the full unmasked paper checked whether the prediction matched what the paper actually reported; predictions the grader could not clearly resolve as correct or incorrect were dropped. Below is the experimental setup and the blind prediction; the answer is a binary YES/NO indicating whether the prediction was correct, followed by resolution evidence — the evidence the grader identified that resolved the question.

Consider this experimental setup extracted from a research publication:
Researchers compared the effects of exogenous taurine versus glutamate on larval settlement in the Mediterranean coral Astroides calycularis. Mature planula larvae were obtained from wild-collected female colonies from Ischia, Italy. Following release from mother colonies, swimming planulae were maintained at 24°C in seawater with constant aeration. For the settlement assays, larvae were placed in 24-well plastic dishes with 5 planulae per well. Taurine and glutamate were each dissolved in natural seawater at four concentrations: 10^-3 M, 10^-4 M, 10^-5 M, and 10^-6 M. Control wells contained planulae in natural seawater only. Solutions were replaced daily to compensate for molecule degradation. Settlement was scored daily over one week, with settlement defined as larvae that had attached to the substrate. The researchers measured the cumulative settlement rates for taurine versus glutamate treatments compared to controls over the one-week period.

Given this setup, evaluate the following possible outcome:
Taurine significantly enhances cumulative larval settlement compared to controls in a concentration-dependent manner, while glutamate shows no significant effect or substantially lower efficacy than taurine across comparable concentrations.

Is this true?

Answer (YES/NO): NO